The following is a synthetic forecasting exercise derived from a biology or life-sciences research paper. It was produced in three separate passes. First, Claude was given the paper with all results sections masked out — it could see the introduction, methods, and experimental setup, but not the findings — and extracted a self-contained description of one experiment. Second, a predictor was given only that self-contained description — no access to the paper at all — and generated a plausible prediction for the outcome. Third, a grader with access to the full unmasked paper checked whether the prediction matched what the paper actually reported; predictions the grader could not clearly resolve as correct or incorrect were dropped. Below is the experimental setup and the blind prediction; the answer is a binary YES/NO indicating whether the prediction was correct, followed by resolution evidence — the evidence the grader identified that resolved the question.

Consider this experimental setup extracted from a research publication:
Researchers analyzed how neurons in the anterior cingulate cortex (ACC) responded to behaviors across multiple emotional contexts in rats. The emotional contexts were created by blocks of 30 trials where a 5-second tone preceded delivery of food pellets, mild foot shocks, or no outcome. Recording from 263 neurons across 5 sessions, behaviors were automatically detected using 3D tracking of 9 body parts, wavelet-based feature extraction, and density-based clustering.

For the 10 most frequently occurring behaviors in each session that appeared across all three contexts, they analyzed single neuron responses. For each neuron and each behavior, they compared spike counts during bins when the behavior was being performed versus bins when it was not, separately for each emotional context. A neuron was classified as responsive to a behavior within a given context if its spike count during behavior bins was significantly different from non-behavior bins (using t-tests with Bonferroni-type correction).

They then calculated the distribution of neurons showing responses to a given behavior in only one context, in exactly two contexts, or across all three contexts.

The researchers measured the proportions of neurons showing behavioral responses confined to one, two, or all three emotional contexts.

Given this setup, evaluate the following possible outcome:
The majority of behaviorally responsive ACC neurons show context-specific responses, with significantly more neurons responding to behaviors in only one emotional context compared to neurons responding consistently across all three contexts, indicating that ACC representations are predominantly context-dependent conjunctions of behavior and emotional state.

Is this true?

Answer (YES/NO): YES